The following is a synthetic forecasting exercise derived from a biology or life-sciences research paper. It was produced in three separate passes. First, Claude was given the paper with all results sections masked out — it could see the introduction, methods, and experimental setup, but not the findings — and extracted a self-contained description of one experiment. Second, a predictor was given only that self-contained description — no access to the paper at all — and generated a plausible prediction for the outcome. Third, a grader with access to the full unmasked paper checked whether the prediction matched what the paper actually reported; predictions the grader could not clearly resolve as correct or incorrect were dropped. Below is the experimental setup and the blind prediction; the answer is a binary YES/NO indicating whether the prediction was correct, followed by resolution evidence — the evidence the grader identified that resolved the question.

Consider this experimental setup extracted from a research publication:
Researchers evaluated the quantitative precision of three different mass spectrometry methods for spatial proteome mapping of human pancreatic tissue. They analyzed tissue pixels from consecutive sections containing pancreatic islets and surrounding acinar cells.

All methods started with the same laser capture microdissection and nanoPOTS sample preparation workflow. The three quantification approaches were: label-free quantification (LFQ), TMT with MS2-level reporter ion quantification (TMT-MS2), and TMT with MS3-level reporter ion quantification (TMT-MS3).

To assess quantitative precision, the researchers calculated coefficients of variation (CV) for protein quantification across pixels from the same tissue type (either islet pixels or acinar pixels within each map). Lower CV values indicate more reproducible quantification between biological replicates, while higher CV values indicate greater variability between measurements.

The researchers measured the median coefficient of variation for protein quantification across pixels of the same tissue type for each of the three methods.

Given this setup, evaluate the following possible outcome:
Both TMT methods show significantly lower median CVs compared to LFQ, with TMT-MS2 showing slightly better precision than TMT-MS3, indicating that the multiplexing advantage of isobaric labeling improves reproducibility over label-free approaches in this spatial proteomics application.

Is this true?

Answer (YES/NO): NO